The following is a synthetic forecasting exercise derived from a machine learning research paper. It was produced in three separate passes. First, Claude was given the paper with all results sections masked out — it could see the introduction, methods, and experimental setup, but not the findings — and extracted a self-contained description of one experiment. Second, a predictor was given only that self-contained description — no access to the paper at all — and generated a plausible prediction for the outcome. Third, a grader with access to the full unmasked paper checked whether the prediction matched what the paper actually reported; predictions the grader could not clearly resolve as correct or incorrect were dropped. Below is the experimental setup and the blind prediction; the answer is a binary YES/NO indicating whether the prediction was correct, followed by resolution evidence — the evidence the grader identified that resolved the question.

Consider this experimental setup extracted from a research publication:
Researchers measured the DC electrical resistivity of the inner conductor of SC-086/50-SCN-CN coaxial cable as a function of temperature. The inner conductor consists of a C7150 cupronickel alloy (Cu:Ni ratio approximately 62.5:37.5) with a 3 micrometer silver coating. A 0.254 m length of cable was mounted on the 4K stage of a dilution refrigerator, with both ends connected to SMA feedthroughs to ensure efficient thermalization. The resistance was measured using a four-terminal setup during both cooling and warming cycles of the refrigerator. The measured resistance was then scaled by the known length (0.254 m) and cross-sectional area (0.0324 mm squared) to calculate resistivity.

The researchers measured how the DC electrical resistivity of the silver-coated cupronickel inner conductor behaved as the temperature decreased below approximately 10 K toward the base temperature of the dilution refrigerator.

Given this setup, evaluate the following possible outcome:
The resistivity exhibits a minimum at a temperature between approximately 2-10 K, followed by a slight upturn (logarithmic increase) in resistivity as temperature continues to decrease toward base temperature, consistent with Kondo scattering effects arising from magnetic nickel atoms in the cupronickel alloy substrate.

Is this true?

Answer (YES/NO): NO